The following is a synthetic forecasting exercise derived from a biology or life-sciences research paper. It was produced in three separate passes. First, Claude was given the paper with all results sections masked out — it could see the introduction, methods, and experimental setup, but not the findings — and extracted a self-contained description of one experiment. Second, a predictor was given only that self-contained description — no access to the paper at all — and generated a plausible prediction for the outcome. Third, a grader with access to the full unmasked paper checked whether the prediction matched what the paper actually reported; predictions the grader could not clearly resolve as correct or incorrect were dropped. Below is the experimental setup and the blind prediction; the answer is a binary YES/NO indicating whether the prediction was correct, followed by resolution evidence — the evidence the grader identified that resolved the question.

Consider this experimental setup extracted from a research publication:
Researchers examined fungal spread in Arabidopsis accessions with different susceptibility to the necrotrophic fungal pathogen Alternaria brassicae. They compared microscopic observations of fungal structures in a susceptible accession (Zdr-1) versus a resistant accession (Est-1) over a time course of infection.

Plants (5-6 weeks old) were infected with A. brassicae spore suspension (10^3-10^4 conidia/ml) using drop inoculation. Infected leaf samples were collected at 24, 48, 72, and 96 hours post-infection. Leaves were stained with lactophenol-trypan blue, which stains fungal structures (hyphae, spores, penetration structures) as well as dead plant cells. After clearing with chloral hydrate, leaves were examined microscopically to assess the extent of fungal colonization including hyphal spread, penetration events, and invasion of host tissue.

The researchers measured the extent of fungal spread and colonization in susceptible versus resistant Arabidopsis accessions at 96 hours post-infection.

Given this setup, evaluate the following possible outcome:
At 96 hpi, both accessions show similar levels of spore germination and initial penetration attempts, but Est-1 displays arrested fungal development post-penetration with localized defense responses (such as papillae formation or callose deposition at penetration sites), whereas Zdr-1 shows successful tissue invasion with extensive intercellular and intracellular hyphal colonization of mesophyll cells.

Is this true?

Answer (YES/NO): NO